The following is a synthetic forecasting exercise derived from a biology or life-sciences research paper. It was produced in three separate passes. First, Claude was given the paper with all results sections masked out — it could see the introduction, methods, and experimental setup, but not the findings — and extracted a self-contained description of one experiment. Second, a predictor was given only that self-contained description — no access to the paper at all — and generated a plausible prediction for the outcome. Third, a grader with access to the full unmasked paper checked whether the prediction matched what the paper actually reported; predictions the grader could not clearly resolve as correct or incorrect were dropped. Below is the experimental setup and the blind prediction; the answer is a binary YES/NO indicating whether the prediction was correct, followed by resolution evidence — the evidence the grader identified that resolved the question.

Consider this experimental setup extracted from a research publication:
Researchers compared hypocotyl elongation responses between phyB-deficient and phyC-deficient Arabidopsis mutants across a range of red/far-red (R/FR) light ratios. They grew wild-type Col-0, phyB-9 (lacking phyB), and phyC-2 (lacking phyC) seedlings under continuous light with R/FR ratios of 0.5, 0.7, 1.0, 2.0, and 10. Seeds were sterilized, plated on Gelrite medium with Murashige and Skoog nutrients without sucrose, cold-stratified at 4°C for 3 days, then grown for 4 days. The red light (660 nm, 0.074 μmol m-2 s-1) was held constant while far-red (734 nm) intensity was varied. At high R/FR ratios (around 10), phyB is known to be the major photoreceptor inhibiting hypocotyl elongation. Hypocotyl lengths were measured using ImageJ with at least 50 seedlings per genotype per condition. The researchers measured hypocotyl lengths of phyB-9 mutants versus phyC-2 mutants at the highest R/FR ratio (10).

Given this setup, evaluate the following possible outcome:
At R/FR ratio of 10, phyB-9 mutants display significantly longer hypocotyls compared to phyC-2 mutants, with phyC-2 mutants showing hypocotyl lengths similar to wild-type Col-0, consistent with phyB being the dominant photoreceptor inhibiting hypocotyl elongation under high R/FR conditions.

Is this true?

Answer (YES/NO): YES